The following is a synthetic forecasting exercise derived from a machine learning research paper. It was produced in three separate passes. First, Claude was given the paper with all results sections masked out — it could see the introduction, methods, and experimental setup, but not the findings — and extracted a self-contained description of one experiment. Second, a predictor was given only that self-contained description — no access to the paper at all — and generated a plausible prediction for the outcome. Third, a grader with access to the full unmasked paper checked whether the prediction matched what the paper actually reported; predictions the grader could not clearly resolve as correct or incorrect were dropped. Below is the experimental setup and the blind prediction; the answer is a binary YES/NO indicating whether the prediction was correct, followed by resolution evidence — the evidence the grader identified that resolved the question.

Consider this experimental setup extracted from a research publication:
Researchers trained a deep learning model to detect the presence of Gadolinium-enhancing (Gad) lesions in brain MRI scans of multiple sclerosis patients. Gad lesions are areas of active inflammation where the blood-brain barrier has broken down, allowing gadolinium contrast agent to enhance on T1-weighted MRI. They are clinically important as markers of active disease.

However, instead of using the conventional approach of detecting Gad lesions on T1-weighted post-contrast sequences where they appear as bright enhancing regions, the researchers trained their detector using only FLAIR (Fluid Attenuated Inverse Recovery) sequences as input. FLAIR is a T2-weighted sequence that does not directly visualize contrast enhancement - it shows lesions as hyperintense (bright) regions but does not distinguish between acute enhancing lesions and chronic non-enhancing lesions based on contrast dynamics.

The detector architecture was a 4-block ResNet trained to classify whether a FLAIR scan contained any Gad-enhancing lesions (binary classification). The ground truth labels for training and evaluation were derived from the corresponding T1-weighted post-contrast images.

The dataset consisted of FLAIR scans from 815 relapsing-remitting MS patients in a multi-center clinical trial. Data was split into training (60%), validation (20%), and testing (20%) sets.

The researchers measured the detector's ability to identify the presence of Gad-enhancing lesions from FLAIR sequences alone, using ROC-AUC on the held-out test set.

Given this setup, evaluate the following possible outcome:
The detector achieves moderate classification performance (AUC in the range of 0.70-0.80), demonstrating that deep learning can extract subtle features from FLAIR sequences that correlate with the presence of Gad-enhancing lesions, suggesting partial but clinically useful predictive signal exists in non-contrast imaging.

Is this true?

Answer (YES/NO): YES